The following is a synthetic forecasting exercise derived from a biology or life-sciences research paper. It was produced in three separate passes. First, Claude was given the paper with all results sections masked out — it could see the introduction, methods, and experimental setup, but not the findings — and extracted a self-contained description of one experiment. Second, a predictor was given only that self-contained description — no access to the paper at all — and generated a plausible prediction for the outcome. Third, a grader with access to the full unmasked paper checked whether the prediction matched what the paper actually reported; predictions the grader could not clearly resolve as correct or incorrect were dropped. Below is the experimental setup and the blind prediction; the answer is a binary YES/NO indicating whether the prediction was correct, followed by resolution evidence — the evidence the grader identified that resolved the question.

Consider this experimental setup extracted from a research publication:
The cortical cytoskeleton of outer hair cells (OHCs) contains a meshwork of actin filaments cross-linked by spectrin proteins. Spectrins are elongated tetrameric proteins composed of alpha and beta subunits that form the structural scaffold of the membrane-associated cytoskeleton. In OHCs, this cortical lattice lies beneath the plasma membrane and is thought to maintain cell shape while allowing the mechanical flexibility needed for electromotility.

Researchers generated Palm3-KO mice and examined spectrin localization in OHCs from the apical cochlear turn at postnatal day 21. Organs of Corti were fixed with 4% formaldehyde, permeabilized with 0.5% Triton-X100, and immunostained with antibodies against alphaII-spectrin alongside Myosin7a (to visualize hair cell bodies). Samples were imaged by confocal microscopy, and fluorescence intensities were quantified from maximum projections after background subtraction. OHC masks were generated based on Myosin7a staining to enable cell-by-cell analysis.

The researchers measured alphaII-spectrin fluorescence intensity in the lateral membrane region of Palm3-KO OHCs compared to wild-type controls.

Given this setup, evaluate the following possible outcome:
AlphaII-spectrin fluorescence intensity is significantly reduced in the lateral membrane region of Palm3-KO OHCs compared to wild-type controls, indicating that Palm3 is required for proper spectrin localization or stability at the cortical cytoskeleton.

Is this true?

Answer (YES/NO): YES